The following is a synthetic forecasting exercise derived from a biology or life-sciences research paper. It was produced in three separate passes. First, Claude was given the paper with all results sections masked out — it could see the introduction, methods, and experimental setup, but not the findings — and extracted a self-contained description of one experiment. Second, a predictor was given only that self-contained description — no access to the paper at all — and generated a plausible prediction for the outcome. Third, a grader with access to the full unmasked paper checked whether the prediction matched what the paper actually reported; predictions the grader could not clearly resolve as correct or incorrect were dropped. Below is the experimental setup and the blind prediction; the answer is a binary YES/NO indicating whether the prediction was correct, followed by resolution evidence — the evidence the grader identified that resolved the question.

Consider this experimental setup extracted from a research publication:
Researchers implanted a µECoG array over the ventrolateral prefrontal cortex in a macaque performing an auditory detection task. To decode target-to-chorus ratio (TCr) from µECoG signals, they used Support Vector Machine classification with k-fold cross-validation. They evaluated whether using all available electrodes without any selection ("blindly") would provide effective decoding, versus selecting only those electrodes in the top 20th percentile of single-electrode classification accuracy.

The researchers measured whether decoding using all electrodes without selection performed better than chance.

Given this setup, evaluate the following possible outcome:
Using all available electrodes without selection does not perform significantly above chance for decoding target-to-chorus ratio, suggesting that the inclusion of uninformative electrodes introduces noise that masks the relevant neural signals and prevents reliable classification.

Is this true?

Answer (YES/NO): YES